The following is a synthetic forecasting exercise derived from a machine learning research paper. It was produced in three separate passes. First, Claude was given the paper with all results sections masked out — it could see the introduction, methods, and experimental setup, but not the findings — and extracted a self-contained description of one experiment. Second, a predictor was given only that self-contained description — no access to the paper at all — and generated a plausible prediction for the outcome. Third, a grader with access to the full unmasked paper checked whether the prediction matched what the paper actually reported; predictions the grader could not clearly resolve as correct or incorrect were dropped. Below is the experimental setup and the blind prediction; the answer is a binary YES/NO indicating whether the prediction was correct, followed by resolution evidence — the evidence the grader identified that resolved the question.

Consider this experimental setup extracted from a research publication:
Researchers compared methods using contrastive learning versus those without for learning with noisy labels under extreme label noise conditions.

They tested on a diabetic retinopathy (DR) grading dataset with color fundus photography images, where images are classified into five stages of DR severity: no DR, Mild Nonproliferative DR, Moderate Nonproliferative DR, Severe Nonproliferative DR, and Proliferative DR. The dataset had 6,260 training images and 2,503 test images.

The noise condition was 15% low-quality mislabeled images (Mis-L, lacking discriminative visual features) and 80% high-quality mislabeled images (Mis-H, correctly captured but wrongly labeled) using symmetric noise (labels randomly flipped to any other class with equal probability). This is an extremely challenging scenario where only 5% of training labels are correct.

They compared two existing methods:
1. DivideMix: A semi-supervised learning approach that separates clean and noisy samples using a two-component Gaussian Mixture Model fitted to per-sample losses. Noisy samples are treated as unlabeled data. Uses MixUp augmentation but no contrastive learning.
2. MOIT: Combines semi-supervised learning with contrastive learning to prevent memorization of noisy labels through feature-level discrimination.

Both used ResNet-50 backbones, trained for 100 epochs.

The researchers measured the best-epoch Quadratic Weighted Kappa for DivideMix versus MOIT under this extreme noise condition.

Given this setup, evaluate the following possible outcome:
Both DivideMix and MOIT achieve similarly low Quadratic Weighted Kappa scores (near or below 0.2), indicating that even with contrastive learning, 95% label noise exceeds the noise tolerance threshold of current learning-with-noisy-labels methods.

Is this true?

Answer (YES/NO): NO